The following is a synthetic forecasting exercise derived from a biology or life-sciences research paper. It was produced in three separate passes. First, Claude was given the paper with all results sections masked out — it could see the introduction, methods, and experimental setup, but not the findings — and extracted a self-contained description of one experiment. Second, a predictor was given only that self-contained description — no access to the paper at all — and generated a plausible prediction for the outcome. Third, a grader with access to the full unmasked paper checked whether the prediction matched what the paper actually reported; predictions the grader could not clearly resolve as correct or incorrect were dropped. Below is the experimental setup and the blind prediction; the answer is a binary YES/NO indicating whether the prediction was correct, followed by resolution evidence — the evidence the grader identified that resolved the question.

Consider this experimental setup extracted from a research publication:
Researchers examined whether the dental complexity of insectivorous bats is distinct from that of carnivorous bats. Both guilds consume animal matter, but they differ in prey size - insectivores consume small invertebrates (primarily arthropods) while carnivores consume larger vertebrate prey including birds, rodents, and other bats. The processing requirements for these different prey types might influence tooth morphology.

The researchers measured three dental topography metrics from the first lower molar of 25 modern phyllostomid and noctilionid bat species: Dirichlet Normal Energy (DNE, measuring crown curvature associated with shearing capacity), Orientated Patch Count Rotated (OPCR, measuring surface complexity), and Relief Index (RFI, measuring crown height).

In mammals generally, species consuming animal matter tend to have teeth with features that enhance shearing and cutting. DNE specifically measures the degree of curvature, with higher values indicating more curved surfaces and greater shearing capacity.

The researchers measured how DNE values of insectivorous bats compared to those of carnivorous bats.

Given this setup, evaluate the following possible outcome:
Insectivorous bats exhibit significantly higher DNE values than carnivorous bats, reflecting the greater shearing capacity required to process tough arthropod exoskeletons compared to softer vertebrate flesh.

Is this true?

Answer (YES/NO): NO